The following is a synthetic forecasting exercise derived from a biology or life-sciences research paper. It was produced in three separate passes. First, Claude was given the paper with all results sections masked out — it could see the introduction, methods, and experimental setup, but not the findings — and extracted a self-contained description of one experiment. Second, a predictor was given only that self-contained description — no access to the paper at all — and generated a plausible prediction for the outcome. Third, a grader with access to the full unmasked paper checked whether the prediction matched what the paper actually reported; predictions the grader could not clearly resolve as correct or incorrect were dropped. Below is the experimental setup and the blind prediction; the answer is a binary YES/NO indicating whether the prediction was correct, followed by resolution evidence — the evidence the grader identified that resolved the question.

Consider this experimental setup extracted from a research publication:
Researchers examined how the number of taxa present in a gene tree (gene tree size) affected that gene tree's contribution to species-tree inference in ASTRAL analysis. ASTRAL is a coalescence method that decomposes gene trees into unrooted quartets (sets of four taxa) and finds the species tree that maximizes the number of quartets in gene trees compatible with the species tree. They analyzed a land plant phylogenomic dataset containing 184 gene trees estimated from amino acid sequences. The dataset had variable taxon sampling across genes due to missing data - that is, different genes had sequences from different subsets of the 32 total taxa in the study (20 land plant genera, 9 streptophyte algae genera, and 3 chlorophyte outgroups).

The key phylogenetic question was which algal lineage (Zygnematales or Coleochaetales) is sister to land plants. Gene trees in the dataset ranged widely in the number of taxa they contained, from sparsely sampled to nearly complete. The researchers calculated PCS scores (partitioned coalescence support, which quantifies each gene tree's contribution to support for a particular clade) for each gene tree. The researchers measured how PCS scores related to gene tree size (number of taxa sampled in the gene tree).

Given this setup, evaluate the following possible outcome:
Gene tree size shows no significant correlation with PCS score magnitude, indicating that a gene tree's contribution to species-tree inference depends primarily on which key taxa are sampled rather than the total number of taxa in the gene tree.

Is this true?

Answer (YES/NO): NO